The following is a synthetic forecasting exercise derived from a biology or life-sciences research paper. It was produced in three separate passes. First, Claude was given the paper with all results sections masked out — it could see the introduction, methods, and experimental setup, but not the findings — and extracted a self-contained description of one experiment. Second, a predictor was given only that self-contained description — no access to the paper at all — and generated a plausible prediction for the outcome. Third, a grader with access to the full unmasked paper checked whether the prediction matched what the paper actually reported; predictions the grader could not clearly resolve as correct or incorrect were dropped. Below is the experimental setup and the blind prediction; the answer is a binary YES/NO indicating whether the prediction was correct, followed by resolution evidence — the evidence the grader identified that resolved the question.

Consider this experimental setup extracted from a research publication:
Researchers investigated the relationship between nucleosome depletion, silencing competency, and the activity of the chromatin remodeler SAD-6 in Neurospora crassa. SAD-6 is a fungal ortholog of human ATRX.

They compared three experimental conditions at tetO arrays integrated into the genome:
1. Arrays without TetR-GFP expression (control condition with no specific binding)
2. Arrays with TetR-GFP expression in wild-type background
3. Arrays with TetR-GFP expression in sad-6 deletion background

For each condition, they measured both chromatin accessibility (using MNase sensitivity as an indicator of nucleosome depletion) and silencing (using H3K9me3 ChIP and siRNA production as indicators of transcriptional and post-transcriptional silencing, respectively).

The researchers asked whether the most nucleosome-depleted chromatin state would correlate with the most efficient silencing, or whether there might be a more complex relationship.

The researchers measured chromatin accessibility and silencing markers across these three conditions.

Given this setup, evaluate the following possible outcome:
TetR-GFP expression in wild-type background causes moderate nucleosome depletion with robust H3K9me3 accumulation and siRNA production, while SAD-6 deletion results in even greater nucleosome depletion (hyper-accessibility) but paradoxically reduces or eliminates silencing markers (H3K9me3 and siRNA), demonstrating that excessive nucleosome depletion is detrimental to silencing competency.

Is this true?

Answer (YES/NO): YES